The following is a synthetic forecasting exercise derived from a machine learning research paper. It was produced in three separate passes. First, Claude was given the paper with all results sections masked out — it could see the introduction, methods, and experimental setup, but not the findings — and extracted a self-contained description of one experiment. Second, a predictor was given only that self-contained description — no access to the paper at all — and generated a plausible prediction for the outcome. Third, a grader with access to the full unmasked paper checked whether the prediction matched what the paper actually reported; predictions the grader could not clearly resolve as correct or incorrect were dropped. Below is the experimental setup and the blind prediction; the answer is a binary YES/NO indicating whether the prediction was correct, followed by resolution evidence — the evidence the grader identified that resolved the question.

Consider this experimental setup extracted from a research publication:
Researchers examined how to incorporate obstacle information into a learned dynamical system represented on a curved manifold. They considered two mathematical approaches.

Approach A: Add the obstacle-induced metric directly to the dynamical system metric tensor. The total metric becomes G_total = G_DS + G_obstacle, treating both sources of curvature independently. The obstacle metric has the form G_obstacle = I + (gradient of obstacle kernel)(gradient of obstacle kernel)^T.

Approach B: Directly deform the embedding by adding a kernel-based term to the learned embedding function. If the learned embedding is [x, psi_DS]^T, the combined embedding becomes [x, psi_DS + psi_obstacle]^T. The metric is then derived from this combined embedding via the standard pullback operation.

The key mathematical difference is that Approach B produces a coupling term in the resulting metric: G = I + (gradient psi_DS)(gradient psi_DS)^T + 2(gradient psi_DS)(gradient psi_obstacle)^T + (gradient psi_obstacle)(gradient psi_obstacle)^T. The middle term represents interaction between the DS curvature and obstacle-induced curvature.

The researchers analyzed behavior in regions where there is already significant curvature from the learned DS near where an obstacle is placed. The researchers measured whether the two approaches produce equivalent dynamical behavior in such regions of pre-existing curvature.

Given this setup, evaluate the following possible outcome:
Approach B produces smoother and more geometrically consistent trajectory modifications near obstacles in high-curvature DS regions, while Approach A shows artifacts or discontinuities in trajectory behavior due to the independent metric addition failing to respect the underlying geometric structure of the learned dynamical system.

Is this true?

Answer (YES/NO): NO